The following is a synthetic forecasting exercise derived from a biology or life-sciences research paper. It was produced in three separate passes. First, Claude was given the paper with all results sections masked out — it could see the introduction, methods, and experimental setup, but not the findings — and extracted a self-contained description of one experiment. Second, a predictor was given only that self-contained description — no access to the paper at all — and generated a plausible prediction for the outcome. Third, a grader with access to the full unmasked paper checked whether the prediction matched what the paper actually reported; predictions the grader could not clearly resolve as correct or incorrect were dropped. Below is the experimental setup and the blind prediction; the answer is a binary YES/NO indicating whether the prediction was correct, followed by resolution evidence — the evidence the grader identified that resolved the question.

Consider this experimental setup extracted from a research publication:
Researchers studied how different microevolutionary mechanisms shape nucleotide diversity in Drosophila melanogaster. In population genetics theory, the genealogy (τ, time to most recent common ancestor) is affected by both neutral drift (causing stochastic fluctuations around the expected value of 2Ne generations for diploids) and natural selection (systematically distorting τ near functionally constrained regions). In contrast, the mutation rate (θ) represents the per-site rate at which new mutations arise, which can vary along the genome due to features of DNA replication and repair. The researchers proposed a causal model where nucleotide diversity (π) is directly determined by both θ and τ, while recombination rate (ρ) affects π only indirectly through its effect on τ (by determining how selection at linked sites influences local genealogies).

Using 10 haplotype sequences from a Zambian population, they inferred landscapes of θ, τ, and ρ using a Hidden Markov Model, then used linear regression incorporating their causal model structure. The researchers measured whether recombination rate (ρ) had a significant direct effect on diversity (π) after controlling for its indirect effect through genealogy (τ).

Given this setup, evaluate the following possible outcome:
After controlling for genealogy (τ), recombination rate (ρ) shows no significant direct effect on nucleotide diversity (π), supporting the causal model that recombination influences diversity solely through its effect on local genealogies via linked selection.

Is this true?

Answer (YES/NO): YES